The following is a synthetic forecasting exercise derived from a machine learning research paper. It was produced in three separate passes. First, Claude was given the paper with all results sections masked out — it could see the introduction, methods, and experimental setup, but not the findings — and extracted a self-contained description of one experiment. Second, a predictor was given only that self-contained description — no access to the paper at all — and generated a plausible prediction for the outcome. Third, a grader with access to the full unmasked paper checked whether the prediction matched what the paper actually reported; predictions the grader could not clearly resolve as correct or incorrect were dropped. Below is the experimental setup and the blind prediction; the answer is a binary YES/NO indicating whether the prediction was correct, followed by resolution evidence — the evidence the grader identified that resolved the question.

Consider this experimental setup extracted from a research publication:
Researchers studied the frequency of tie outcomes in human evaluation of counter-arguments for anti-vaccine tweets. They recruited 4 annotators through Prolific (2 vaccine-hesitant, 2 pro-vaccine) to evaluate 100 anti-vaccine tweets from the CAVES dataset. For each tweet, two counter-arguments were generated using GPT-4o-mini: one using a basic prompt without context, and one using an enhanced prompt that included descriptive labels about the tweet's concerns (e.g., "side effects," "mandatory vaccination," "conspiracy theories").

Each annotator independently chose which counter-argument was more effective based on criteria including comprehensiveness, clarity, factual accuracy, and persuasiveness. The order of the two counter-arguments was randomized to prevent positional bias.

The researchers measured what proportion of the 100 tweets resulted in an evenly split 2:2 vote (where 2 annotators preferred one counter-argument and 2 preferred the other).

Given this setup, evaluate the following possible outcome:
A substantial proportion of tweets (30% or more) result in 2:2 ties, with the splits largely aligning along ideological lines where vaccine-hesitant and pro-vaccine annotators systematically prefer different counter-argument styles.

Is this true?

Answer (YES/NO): NO